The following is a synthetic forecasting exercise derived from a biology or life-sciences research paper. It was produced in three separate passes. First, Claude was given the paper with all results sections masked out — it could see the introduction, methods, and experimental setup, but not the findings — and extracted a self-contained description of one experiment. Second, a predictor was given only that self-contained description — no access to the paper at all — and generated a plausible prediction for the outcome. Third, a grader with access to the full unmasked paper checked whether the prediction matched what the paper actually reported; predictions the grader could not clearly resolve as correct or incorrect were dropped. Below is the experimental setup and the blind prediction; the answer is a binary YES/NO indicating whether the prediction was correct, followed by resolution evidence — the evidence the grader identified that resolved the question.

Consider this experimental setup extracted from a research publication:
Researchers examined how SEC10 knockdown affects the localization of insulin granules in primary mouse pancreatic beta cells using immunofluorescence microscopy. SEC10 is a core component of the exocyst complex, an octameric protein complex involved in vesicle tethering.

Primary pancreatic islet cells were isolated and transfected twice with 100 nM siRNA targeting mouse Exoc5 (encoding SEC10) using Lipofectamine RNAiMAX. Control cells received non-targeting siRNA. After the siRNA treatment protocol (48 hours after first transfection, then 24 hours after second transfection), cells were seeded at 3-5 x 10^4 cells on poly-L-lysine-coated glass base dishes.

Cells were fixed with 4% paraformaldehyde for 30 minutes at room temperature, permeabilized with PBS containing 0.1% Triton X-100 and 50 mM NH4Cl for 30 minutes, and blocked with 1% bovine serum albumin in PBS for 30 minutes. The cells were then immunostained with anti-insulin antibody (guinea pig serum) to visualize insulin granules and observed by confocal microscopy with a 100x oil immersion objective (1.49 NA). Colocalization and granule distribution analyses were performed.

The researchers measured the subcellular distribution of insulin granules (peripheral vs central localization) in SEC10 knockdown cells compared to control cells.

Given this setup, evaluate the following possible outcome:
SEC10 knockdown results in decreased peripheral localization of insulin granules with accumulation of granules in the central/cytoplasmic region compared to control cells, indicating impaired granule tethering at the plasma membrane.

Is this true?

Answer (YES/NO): NO